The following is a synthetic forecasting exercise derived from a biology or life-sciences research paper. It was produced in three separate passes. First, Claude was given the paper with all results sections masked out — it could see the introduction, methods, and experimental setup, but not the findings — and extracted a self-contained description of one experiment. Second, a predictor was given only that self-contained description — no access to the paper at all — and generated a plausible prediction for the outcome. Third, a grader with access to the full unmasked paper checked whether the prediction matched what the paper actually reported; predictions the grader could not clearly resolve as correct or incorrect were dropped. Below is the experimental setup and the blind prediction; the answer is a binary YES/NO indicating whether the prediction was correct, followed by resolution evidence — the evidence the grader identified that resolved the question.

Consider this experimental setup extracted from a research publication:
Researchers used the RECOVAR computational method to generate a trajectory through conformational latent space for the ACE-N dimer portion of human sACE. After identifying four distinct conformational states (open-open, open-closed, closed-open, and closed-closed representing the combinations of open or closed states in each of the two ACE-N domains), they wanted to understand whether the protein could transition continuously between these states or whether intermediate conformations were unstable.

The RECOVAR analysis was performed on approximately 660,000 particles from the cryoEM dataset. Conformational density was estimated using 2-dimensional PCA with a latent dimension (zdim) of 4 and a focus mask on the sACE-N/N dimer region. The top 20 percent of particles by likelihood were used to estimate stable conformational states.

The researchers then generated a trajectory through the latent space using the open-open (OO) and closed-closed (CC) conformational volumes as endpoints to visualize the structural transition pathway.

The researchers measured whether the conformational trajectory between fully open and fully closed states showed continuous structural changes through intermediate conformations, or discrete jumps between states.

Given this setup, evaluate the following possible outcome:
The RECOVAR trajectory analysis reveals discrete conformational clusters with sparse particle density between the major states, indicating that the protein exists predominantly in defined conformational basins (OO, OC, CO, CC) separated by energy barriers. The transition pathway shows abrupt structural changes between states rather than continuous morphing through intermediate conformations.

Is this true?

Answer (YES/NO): NO